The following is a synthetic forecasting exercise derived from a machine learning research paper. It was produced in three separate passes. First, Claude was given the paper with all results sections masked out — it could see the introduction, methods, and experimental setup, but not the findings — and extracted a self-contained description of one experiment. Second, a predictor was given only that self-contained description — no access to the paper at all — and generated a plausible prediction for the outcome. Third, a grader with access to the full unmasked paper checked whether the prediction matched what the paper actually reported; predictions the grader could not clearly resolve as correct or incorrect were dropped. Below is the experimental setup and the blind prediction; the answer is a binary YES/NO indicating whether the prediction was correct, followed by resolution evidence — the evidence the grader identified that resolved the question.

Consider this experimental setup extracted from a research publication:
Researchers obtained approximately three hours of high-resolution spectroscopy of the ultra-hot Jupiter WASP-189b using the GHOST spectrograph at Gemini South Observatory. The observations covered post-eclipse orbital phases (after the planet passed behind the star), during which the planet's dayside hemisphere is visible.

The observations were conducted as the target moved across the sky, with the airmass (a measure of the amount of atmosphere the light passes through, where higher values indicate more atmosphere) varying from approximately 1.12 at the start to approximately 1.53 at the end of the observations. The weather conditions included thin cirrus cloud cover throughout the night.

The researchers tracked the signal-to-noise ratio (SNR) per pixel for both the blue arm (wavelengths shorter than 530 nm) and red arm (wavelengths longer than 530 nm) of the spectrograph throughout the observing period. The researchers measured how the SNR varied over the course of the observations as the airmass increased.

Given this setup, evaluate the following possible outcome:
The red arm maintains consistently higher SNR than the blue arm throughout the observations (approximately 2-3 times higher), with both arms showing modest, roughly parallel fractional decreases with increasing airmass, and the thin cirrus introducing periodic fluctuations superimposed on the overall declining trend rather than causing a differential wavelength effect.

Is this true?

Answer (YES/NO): NO